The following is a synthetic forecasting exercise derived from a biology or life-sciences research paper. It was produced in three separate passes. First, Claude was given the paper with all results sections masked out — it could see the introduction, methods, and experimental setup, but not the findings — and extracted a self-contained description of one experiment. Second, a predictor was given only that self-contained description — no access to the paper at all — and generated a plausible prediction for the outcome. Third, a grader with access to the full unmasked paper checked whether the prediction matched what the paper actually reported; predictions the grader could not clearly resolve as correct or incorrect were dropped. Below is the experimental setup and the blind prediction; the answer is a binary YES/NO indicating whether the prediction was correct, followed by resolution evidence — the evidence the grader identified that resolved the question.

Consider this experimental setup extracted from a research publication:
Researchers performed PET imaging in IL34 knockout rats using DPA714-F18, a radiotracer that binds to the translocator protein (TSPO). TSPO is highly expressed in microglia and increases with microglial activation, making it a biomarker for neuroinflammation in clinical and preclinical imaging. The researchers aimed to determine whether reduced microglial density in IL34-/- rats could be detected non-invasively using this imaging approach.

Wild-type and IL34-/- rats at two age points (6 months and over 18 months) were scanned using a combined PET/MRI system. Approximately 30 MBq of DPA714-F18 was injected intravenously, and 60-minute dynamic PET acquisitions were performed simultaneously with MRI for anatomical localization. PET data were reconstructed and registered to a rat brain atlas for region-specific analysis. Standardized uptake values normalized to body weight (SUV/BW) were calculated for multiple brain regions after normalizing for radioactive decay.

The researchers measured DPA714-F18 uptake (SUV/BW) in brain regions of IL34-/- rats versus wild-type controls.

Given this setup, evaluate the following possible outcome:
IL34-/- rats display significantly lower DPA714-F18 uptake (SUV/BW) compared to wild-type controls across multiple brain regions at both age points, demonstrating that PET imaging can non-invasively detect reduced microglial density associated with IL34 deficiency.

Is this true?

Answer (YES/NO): NO